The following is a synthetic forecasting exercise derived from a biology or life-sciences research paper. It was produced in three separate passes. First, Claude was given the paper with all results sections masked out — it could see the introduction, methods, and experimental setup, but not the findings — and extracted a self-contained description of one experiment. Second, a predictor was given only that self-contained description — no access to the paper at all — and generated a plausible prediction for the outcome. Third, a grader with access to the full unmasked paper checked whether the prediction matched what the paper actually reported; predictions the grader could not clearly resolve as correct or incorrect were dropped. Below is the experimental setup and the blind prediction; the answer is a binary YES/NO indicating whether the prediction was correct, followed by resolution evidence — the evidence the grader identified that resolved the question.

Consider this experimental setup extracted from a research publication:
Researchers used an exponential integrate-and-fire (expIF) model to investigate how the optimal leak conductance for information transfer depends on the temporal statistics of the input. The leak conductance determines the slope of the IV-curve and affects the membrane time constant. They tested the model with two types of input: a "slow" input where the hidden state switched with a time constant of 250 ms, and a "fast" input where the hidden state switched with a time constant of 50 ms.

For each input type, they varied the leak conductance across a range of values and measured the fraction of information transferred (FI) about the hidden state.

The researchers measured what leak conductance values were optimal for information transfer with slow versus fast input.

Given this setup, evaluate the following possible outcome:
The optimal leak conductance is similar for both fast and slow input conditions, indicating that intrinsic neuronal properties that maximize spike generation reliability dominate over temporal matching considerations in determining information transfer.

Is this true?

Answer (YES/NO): NO